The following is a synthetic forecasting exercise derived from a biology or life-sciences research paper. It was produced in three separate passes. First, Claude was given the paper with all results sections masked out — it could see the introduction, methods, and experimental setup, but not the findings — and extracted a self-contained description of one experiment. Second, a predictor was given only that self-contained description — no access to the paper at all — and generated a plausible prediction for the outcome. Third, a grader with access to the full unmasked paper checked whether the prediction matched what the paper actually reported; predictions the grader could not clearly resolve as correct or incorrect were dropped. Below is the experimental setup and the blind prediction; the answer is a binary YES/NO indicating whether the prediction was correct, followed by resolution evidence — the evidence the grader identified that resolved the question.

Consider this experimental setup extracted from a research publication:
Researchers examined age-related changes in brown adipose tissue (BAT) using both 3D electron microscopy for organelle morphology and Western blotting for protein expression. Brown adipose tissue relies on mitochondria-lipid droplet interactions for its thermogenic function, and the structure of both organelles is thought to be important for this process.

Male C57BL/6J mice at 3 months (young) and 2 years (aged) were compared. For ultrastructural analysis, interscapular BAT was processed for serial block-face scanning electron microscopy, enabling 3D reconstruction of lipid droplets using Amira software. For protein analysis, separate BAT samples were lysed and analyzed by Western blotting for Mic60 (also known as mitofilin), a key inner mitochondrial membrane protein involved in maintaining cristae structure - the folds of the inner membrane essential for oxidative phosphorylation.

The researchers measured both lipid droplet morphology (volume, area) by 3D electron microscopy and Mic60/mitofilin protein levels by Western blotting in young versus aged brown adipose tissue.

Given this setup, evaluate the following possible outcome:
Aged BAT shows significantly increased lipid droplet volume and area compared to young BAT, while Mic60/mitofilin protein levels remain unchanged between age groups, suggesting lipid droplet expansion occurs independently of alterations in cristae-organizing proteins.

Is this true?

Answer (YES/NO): NO